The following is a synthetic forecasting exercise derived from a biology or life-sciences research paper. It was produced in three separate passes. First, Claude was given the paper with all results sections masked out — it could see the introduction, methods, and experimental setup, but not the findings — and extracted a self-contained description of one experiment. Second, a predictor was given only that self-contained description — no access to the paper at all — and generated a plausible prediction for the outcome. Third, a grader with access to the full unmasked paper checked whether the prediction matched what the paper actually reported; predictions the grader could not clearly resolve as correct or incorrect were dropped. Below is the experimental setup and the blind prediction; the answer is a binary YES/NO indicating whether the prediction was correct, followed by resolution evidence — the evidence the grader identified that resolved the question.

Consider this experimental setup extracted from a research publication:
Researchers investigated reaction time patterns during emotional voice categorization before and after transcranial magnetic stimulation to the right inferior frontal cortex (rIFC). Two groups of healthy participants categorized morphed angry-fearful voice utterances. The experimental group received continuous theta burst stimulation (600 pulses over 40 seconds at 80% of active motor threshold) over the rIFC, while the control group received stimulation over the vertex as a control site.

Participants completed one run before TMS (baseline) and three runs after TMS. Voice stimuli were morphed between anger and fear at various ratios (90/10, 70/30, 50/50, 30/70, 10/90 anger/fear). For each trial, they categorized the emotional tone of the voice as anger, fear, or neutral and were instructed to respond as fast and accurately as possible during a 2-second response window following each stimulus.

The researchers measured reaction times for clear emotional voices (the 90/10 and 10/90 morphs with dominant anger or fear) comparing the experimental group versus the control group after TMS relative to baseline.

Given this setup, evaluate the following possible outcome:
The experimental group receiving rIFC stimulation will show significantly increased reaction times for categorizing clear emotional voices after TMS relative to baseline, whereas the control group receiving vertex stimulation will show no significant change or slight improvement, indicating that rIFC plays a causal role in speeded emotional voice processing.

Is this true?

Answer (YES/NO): NO